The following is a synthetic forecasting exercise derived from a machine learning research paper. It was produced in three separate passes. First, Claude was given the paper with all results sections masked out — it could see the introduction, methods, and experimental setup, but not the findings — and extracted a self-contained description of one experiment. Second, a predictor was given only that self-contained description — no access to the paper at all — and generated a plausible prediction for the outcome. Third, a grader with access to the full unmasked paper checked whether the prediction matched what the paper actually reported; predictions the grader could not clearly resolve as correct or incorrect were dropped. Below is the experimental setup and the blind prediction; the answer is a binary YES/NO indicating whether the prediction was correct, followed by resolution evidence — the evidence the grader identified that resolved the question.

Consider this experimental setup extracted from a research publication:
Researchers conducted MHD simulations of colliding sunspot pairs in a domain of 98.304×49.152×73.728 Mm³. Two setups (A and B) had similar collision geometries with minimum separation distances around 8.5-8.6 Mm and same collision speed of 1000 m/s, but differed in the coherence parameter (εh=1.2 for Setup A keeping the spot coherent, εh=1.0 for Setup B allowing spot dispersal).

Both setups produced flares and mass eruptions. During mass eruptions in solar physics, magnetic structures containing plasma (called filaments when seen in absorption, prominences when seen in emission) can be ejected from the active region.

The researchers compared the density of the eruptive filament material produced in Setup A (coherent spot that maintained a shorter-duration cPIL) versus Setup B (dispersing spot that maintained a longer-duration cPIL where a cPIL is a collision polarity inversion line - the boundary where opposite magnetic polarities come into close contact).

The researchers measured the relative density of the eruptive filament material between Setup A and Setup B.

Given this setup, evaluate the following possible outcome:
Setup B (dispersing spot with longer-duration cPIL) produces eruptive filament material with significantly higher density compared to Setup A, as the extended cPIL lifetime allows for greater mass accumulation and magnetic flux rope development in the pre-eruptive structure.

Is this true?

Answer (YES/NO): YES